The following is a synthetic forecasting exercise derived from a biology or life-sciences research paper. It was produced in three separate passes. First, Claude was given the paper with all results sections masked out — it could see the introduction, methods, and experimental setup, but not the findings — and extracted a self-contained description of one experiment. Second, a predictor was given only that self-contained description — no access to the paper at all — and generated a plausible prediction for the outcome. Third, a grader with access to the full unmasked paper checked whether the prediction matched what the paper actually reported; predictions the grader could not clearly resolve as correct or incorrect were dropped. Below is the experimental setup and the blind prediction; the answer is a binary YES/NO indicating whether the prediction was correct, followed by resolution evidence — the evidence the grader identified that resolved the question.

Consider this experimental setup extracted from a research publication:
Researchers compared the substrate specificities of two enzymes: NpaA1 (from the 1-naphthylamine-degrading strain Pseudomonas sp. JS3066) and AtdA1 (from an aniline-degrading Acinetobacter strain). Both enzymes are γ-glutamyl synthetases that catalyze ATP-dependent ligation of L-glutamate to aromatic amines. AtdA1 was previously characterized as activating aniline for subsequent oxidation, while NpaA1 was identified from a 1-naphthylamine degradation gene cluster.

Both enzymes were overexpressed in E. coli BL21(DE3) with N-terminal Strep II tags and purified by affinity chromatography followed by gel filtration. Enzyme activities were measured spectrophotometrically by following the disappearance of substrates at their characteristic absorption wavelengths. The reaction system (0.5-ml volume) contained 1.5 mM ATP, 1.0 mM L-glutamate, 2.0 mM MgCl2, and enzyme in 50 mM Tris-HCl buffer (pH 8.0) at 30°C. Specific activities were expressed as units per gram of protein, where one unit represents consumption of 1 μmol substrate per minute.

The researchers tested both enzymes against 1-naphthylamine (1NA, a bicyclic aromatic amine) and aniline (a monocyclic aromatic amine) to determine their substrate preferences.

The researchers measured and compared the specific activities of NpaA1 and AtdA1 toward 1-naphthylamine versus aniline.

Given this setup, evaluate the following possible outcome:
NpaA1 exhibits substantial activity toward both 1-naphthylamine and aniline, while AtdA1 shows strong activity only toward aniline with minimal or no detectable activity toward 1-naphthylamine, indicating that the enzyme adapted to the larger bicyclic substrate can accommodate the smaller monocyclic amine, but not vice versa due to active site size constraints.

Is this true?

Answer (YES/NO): YES